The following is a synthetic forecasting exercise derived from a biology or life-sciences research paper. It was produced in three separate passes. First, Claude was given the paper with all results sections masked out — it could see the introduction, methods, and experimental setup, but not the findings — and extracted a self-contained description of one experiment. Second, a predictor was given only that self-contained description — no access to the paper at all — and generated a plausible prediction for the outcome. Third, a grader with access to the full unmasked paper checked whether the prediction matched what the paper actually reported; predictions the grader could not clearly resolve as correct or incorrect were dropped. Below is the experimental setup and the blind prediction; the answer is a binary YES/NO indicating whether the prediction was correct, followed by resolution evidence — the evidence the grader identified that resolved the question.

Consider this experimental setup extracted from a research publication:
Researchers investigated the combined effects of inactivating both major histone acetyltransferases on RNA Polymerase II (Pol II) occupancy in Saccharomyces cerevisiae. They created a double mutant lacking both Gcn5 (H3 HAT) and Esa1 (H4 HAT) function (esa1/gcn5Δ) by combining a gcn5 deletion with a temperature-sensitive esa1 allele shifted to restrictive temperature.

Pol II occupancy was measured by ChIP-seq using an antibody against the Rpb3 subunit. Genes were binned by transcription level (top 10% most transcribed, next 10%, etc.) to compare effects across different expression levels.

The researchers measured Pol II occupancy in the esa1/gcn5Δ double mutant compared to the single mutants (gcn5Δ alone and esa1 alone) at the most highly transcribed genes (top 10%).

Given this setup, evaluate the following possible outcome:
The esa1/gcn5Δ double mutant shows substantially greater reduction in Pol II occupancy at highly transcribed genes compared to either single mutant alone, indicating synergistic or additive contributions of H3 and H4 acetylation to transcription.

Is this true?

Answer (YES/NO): YES